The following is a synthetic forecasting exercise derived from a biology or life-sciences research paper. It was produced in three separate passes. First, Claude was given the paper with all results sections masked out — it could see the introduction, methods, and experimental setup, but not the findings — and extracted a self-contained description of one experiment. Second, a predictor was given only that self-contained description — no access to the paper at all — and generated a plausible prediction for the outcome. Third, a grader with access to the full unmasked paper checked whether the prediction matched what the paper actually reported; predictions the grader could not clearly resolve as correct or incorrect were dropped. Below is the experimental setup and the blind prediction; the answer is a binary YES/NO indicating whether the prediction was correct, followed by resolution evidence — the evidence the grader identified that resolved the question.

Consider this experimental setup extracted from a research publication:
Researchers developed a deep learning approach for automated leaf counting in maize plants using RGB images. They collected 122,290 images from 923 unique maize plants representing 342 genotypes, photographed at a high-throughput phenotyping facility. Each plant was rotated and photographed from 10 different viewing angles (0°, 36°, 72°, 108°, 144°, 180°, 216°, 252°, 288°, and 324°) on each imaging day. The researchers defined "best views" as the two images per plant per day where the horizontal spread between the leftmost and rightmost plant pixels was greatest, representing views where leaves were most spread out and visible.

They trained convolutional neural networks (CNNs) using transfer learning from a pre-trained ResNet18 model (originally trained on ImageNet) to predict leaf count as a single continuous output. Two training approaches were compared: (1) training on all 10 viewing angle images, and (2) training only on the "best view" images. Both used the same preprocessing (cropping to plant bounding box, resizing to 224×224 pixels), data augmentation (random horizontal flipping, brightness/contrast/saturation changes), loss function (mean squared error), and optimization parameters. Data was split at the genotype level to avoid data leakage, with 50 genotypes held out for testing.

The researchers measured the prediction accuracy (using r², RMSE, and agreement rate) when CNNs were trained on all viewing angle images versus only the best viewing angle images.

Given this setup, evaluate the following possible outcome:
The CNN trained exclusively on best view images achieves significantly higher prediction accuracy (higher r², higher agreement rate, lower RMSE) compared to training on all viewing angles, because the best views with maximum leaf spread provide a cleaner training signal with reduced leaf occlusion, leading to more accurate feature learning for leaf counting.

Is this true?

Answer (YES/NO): YES